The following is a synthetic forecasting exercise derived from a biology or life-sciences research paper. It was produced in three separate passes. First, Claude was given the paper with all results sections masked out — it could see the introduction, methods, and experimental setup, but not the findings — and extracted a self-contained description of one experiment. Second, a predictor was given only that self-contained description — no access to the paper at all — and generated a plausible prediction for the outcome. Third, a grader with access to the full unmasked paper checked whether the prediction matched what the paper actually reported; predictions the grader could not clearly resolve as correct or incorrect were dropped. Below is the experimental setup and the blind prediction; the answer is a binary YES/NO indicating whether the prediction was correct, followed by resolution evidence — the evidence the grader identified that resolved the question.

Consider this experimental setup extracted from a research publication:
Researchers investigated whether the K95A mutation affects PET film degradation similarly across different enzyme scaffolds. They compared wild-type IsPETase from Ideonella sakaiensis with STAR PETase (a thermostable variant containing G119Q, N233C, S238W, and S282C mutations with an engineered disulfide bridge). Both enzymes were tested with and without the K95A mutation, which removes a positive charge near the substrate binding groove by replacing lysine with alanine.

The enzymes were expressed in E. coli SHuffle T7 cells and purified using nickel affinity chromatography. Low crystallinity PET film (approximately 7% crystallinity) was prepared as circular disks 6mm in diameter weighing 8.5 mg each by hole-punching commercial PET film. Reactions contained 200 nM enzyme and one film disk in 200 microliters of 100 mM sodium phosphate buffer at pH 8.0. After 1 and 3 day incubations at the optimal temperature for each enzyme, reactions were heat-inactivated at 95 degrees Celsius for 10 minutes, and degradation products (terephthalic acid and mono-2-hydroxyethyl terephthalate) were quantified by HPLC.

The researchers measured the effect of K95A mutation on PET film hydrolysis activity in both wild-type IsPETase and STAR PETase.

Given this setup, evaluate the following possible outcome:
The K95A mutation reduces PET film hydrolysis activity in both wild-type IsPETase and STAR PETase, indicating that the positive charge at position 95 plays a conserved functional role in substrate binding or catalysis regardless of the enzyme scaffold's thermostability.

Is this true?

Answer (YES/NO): YES